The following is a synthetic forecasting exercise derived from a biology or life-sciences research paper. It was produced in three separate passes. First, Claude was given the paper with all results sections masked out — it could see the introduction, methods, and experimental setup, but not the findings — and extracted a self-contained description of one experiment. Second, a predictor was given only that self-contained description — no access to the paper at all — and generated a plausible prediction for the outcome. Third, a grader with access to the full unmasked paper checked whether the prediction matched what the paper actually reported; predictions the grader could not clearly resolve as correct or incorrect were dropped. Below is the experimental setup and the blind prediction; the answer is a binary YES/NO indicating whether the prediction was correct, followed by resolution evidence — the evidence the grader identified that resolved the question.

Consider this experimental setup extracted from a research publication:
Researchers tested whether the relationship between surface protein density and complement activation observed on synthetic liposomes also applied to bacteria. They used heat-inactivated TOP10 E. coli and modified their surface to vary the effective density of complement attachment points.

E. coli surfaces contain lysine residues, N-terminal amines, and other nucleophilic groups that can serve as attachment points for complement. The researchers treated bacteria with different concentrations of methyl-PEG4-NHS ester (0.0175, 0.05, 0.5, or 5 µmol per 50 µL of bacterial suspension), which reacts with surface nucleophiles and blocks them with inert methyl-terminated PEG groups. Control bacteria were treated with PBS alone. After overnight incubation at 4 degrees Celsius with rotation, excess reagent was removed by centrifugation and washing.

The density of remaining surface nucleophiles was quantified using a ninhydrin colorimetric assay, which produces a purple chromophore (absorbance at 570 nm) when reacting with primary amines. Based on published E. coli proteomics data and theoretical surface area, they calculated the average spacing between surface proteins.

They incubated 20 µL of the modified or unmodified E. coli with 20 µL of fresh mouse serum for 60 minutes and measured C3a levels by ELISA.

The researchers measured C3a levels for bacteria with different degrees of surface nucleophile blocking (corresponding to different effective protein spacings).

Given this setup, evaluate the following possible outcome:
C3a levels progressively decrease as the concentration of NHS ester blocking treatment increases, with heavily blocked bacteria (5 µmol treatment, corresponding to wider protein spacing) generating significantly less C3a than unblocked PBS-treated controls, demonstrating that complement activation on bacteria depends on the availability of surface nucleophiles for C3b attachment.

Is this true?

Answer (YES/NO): NO